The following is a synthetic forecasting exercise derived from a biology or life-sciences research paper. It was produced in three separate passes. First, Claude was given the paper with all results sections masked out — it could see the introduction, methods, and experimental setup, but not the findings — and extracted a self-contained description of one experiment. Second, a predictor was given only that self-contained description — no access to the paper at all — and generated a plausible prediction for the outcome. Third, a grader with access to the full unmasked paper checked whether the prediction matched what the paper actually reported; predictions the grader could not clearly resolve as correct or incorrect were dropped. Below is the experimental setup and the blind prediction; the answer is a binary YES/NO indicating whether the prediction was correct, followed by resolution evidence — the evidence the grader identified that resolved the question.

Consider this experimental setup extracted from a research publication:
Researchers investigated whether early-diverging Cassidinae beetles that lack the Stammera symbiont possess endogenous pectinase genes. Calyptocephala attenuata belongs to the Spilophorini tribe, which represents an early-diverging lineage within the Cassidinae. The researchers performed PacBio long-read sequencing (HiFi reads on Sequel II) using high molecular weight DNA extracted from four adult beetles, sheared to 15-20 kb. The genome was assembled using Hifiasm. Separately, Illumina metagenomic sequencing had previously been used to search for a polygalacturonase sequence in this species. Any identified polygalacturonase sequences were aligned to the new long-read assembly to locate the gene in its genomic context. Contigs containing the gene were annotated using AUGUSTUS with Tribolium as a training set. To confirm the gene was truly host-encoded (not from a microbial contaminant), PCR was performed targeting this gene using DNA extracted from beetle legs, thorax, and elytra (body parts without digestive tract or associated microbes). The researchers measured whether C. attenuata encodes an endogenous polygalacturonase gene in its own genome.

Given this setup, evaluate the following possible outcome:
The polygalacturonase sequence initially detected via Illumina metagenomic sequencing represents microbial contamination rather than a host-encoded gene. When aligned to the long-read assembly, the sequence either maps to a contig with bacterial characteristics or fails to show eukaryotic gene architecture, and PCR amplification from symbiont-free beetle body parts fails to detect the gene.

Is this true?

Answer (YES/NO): NO